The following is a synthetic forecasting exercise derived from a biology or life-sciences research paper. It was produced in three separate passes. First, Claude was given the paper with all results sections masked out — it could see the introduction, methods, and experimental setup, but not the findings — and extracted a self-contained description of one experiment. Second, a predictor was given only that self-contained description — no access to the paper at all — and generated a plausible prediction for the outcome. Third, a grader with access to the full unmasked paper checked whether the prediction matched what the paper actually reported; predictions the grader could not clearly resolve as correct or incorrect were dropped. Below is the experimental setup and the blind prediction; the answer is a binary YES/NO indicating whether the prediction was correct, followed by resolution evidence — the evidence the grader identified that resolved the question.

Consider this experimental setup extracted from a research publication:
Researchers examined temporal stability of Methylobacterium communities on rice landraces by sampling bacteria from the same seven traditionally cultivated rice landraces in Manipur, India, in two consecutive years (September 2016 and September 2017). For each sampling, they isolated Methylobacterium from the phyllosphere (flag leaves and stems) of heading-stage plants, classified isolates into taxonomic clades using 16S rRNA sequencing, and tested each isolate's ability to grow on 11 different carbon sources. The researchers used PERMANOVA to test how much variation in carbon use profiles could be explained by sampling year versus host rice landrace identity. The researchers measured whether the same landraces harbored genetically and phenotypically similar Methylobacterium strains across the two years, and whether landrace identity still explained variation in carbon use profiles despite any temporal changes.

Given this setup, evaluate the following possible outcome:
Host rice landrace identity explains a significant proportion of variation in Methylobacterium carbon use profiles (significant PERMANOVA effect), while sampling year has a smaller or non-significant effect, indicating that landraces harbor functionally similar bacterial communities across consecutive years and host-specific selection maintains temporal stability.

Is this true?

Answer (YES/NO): NO